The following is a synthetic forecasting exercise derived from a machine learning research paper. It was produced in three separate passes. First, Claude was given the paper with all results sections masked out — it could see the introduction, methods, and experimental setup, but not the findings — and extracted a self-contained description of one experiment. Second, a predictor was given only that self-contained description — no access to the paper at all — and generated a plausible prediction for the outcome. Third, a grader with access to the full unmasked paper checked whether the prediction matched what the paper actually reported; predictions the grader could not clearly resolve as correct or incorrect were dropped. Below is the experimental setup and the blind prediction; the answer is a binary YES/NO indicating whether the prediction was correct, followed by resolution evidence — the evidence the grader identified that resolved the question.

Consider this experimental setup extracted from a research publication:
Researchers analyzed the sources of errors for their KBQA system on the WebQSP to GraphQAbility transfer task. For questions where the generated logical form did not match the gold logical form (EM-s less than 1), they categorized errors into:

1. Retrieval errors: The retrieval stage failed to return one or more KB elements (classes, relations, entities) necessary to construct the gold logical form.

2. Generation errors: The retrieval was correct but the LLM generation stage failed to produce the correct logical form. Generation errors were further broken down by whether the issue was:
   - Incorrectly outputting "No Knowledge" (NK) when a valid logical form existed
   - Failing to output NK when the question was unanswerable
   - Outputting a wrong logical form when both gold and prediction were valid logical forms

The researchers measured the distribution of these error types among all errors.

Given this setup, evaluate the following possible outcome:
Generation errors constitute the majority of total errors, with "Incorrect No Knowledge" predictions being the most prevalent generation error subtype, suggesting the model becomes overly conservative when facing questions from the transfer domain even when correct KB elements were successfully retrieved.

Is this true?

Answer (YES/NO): NO